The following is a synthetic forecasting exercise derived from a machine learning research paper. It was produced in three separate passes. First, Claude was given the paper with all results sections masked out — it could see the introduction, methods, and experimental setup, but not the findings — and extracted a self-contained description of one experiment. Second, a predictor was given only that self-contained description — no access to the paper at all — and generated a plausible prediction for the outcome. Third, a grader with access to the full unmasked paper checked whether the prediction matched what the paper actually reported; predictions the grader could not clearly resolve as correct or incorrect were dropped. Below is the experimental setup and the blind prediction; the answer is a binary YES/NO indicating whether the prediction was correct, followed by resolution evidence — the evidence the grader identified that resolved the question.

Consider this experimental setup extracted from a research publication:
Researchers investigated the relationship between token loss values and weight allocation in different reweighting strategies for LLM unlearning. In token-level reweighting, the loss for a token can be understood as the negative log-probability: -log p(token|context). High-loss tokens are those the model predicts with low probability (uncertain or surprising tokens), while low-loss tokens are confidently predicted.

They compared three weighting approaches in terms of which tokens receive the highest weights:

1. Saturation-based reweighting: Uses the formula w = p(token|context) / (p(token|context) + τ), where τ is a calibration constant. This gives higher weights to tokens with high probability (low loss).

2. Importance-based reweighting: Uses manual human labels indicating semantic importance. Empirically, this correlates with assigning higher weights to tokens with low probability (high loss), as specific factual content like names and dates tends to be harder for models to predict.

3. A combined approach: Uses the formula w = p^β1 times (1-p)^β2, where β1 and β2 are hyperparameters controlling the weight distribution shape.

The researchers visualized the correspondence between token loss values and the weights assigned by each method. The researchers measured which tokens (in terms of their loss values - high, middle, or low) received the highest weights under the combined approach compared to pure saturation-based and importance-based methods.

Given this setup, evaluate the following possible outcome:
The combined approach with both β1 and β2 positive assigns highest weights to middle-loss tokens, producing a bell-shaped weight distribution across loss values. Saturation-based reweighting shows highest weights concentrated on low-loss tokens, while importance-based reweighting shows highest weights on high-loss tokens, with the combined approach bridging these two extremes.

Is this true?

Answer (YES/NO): YES